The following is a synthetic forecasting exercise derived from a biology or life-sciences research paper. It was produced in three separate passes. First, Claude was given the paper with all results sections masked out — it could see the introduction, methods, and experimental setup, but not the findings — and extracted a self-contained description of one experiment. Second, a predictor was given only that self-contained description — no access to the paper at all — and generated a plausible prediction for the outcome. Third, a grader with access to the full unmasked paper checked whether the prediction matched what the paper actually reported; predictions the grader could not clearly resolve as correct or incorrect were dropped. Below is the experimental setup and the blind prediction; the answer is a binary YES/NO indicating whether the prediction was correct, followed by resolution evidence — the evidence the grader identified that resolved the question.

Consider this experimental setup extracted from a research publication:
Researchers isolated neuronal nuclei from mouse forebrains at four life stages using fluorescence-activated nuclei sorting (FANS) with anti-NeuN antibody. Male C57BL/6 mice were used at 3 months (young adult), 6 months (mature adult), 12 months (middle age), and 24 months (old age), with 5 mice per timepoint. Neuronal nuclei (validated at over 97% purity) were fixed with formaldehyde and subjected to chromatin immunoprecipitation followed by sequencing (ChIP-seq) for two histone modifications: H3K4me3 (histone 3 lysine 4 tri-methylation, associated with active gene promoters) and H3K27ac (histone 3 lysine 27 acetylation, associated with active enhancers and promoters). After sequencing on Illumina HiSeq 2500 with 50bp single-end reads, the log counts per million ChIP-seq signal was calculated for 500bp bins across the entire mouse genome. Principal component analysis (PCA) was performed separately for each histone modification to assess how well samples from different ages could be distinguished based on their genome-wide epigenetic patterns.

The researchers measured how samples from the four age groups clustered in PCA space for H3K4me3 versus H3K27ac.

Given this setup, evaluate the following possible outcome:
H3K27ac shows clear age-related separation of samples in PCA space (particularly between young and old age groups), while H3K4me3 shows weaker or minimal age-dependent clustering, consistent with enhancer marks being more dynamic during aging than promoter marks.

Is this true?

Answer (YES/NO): NO